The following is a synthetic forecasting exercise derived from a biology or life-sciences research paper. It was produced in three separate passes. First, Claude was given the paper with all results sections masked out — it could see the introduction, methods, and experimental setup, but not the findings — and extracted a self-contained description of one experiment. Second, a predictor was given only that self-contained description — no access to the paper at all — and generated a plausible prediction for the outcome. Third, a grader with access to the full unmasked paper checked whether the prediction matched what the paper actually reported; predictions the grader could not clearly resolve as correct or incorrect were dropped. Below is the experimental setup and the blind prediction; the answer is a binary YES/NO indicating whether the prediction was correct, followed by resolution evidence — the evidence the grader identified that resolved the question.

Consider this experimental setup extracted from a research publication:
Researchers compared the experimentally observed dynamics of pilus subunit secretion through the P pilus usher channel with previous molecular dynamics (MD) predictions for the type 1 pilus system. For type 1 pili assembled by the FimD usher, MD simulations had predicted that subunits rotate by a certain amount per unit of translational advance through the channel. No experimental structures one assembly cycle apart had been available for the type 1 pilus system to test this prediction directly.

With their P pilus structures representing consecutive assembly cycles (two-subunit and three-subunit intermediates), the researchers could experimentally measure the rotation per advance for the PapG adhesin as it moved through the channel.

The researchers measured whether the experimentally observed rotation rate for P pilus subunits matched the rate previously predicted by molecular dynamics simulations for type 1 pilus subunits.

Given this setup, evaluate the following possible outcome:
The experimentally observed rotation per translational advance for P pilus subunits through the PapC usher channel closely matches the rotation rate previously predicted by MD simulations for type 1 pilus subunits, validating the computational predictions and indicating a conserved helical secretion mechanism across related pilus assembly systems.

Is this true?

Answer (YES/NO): YES